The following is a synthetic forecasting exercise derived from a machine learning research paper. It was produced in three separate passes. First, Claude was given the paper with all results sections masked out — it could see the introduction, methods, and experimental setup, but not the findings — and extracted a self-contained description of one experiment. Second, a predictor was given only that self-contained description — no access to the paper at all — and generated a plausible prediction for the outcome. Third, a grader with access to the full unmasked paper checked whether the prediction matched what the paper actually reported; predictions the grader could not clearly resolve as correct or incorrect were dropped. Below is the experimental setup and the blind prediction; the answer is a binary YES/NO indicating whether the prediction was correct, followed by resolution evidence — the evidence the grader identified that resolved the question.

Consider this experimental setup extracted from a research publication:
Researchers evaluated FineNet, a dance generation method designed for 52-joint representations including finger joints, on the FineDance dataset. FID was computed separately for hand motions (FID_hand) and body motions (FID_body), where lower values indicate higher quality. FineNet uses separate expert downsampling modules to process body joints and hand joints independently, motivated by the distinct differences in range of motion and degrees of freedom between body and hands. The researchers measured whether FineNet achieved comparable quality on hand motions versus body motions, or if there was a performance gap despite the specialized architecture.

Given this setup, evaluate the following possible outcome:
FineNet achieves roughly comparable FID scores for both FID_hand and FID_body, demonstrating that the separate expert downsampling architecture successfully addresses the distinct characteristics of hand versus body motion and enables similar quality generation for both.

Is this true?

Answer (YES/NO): YES